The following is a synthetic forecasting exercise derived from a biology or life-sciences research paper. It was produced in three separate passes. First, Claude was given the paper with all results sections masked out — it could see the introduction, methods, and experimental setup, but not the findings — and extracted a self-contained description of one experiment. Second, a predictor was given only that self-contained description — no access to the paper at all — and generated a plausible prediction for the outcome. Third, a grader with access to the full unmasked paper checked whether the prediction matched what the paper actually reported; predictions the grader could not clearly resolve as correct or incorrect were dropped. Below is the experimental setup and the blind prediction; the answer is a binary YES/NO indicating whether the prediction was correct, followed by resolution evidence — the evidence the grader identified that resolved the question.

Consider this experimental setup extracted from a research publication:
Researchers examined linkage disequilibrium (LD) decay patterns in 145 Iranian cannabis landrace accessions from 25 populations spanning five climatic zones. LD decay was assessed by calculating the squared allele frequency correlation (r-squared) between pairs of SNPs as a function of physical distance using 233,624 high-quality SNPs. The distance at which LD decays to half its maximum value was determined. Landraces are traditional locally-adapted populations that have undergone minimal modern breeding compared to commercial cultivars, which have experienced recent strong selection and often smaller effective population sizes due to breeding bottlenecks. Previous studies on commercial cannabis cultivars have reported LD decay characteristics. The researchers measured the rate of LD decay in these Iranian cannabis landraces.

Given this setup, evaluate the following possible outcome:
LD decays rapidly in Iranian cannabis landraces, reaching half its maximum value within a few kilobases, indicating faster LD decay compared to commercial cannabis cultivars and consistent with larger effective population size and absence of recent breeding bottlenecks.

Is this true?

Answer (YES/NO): YES